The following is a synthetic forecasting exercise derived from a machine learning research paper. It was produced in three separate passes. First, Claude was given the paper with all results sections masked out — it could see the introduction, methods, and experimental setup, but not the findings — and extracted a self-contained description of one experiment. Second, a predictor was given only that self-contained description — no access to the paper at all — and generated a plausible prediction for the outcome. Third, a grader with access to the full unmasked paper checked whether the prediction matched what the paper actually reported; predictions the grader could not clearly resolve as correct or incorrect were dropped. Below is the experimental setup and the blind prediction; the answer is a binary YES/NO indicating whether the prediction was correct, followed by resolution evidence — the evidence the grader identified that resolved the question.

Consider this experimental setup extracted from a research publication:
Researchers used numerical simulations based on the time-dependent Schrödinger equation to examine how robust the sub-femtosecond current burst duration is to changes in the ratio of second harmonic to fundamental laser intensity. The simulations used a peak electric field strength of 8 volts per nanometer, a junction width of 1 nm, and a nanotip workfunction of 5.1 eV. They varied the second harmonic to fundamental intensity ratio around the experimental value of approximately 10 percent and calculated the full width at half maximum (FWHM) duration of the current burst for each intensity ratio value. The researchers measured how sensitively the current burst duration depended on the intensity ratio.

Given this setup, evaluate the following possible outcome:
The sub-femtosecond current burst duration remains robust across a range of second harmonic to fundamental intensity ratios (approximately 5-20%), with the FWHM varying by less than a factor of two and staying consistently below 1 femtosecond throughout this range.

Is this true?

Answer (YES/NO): YES